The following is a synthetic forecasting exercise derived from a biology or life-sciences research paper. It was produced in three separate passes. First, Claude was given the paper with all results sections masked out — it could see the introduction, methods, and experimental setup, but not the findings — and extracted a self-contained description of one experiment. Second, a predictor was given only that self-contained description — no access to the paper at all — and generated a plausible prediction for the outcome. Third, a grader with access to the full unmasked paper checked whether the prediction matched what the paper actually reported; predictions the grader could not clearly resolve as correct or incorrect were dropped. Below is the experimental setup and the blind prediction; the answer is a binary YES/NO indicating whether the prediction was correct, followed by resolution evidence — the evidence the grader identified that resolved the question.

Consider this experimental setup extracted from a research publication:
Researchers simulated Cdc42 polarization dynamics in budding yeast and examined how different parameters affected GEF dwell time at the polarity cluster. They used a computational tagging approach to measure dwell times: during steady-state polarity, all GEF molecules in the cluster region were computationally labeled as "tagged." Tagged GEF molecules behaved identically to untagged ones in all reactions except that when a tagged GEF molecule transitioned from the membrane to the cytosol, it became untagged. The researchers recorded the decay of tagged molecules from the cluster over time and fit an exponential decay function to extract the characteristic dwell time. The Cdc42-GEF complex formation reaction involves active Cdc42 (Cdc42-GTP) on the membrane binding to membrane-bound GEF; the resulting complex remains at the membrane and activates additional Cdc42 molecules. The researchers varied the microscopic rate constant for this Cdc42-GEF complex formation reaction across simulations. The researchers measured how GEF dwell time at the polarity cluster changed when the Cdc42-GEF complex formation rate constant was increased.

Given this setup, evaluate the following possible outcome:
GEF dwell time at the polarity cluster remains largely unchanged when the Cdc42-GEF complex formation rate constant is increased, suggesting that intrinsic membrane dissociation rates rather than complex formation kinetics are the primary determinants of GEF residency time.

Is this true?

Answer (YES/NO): NO